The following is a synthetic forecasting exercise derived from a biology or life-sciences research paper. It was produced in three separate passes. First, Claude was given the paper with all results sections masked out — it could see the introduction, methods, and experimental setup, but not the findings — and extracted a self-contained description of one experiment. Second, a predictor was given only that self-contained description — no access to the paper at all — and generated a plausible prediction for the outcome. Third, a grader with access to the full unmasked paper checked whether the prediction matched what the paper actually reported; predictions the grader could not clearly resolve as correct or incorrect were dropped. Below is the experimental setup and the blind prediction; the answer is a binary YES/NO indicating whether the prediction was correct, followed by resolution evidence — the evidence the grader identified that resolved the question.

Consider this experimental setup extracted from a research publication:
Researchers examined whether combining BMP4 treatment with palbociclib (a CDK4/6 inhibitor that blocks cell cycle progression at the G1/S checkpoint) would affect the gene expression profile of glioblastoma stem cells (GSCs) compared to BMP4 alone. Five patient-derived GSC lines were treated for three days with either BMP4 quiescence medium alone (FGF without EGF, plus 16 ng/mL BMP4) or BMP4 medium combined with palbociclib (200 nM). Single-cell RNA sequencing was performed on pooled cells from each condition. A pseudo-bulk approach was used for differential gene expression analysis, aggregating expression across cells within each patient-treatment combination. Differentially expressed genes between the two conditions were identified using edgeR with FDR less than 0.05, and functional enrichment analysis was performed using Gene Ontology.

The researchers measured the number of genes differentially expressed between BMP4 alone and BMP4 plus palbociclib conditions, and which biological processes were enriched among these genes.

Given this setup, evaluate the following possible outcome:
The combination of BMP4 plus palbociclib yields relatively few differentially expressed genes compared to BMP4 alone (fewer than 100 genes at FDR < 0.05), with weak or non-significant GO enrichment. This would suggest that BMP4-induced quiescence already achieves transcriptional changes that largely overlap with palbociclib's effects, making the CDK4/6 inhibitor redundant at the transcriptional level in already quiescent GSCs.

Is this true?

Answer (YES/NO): NO